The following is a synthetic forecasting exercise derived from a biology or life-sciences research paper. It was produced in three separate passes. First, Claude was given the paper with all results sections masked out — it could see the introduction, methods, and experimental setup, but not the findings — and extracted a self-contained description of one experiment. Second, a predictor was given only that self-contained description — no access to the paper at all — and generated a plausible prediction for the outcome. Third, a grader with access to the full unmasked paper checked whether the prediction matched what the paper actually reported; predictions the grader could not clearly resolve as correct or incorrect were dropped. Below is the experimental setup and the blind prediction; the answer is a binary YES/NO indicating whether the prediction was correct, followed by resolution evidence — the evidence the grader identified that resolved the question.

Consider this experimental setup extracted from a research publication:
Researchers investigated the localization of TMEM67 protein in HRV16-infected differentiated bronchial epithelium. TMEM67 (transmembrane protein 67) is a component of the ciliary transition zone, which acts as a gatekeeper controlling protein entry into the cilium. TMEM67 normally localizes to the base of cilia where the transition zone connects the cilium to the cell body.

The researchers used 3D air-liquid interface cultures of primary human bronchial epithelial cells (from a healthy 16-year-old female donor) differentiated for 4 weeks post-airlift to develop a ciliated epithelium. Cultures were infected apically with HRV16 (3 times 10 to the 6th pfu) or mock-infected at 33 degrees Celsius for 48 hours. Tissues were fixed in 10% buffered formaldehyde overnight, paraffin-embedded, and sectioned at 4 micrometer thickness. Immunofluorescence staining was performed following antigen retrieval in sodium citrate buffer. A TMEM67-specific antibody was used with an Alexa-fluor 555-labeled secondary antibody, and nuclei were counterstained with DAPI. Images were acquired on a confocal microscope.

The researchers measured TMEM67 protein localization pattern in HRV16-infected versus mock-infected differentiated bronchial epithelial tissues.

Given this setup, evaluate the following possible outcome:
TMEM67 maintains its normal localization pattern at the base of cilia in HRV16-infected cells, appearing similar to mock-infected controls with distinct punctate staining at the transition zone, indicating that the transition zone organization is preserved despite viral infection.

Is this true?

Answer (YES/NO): NO